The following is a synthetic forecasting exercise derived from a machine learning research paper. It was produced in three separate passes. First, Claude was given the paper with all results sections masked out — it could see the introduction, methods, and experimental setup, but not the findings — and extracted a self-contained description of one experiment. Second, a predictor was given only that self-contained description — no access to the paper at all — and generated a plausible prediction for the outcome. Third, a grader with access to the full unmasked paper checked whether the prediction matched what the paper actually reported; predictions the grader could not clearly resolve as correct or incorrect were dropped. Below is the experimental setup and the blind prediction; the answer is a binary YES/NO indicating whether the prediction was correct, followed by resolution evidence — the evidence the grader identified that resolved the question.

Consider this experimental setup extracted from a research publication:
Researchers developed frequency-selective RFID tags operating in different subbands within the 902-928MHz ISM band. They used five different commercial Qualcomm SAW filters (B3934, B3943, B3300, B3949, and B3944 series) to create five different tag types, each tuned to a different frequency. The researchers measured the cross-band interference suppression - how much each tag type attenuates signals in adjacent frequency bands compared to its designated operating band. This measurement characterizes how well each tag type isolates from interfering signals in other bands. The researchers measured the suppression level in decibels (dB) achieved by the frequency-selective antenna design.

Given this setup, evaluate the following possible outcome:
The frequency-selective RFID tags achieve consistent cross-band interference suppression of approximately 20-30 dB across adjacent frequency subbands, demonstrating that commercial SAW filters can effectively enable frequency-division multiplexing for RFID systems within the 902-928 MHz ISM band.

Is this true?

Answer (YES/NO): YES